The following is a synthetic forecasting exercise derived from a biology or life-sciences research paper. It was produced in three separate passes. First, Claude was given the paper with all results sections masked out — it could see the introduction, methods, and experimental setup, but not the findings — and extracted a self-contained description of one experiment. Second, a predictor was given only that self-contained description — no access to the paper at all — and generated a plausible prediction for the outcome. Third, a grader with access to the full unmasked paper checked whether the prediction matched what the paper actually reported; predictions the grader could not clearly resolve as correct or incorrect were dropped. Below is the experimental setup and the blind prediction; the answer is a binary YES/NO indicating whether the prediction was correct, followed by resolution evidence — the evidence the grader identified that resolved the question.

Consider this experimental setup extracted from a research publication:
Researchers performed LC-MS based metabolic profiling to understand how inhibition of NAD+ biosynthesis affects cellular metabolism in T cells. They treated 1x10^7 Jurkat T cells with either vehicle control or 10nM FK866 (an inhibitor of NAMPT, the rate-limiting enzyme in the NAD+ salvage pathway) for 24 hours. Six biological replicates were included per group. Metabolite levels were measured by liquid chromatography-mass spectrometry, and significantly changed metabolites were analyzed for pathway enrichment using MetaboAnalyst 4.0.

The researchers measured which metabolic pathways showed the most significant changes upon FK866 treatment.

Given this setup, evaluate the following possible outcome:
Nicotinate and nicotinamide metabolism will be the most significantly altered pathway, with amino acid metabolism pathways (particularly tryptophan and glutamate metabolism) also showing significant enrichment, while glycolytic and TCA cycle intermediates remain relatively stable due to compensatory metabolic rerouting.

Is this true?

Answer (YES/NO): NO